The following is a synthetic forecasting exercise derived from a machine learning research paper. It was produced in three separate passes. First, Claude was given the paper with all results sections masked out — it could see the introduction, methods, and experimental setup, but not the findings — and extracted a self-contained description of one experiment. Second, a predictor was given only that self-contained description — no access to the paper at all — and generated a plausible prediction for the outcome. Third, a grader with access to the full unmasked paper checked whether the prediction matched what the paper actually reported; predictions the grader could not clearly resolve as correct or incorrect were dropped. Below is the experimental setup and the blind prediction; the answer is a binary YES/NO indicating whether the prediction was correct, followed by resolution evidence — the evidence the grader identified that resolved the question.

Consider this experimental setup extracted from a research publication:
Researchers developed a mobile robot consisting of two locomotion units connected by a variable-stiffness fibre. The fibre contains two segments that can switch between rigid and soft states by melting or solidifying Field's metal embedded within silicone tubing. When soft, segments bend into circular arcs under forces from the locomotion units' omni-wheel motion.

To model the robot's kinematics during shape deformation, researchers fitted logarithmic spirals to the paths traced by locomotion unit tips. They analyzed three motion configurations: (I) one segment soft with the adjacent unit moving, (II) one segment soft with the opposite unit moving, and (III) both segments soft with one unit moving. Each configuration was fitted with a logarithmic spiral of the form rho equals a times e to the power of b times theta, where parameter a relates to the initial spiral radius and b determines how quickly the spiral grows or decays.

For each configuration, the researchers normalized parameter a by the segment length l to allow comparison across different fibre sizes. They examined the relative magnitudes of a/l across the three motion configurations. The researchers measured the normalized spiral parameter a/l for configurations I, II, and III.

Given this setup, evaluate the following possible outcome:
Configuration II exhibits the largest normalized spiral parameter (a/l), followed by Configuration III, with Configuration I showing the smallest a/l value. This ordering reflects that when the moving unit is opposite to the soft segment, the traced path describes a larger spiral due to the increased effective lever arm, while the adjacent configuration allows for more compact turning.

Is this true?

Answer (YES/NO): YES